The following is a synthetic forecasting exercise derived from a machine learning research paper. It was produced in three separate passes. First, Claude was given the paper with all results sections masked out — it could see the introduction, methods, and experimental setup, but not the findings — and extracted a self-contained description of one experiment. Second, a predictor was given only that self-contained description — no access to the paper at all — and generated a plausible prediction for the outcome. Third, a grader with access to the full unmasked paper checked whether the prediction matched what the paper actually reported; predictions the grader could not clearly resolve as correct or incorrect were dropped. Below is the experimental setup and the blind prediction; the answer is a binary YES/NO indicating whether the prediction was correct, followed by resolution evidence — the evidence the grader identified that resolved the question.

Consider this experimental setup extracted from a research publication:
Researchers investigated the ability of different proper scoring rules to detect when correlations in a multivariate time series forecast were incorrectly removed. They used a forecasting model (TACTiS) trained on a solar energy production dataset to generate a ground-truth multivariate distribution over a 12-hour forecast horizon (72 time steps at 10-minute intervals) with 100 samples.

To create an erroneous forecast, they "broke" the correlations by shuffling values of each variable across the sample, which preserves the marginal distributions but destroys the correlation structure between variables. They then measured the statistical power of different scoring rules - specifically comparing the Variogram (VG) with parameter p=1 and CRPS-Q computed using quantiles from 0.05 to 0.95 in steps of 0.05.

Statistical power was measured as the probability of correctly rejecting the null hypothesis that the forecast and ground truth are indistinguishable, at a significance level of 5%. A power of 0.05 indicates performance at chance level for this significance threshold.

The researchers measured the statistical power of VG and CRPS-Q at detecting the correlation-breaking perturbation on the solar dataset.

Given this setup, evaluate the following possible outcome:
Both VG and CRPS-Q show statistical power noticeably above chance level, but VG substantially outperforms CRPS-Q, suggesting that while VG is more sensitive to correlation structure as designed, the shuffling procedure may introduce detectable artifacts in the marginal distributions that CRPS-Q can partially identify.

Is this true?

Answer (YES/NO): NO